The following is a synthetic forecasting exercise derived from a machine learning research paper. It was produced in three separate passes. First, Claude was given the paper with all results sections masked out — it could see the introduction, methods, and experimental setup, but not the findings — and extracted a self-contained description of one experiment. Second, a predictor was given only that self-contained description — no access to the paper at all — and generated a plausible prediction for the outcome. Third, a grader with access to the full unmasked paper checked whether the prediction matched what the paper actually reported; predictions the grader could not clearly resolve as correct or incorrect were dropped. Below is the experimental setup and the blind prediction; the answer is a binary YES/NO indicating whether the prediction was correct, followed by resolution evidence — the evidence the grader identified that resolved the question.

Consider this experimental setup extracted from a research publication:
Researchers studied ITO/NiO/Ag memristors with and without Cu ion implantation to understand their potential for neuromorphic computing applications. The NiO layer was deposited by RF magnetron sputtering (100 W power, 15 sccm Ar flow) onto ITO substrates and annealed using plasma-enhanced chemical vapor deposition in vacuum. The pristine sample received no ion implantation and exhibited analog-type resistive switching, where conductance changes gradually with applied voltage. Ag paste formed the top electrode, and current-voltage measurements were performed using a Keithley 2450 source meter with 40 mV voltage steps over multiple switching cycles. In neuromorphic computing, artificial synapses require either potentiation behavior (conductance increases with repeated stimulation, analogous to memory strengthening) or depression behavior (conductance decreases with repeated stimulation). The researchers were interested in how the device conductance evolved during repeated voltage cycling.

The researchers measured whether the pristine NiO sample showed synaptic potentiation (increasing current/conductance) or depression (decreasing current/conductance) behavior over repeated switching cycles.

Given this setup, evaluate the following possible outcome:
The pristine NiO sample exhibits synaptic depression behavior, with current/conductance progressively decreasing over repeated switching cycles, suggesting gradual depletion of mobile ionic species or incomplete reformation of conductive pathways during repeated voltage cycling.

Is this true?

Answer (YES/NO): NO